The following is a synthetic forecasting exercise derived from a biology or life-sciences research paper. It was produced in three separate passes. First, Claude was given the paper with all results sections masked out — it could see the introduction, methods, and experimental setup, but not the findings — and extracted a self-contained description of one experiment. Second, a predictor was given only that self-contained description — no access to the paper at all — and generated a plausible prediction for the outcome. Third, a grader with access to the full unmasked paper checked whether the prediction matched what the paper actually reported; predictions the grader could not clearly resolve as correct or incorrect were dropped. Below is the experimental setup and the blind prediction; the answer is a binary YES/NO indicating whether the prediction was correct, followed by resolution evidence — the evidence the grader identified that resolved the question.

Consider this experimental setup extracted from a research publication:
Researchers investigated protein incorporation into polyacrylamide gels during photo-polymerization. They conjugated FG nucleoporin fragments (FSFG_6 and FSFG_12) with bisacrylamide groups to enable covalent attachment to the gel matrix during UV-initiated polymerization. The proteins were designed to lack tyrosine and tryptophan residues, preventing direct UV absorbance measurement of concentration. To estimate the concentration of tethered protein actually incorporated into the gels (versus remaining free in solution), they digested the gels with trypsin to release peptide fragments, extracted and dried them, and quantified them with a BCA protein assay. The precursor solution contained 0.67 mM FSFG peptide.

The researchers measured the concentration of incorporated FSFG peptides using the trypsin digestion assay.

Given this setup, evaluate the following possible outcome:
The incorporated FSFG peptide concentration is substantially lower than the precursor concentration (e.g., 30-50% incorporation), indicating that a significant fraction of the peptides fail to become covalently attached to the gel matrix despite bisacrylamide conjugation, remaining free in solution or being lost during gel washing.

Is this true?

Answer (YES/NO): NO